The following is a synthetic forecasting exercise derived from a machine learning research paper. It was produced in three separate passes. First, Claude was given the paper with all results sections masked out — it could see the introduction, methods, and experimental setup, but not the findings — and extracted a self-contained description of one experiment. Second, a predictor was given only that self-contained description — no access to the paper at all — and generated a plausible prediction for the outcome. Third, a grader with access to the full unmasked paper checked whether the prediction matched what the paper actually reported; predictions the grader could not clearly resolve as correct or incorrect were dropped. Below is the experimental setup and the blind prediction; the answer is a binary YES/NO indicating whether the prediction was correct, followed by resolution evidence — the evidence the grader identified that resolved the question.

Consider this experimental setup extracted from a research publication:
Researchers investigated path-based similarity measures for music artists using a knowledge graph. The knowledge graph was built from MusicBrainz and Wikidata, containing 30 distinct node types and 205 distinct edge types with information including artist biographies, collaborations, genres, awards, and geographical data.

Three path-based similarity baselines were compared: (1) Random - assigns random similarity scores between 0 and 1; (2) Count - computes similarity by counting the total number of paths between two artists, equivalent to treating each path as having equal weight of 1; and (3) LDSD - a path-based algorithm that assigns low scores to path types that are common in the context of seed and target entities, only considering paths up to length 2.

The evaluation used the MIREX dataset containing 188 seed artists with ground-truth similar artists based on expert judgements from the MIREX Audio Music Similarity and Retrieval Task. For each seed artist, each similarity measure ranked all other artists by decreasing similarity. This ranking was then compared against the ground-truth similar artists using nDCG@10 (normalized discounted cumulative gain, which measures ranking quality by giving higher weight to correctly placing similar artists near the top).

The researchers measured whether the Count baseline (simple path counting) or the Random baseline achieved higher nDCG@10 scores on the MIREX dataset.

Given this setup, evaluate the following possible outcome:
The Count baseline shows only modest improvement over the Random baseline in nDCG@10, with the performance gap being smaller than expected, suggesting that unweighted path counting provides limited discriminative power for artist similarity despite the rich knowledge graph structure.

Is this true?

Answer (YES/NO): NO